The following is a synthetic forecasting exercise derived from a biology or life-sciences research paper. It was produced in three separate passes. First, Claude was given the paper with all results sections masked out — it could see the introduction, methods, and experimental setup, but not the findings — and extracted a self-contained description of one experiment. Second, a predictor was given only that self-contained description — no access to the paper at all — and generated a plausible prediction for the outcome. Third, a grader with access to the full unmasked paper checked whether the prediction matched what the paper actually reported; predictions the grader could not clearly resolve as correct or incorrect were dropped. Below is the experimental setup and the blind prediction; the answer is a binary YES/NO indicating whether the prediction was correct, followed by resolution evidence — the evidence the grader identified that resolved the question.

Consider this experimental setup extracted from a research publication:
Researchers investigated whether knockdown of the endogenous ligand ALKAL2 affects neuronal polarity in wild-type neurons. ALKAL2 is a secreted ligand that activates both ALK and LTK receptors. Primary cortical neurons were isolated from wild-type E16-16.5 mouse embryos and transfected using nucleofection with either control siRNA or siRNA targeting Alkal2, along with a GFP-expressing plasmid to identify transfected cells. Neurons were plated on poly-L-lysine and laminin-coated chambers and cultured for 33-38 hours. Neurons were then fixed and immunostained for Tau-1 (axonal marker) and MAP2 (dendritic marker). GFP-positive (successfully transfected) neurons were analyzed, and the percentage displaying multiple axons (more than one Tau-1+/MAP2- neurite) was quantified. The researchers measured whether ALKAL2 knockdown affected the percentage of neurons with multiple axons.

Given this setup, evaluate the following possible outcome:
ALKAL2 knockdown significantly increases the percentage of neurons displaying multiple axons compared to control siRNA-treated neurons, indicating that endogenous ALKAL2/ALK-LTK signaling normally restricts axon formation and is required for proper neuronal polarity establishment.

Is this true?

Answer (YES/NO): YES